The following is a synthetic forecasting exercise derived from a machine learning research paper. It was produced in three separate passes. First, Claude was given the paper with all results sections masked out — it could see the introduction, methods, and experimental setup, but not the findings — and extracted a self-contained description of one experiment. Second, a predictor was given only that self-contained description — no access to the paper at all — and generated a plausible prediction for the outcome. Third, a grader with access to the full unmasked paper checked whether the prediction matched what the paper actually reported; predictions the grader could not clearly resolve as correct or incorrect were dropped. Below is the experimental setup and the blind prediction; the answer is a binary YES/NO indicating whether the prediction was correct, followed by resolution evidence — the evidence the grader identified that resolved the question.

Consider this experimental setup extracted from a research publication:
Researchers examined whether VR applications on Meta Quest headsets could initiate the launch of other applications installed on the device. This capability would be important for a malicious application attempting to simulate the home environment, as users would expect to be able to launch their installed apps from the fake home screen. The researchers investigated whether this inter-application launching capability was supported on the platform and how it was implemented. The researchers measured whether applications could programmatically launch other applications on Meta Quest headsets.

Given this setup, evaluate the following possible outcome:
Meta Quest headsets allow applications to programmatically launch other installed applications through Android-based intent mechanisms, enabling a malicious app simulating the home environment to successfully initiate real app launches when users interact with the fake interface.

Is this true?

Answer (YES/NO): YES